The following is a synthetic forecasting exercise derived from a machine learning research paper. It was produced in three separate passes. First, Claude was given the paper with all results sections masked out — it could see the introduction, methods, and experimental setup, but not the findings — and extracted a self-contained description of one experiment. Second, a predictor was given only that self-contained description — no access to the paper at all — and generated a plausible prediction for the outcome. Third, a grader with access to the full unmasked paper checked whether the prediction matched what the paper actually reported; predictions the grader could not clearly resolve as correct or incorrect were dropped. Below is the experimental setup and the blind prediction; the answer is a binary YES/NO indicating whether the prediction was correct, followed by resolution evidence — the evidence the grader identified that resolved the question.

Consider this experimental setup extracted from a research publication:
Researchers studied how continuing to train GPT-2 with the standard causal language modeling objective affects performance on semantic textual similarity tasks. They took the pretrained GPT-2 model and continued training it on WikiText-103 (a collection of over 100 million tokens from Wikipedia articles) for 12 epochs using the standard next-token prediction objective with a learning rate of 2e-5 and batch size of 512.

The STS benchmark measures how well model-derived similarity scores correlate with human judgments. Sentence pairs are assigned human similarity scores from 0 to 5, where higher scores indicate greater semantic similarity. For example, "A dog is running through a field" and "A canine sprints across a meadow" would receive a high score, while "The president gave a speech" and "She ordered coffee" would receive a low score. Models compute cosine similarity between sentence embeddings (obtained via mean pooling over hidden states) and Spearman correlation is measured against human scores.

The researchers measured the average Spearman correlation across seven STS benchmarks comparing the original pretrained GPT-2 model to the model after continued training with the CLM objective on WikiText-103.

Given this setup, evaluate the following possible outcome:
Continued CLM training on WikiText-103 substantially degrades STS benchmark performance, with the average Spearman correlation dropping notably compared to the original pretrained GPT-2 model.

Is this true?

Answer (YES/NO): YES